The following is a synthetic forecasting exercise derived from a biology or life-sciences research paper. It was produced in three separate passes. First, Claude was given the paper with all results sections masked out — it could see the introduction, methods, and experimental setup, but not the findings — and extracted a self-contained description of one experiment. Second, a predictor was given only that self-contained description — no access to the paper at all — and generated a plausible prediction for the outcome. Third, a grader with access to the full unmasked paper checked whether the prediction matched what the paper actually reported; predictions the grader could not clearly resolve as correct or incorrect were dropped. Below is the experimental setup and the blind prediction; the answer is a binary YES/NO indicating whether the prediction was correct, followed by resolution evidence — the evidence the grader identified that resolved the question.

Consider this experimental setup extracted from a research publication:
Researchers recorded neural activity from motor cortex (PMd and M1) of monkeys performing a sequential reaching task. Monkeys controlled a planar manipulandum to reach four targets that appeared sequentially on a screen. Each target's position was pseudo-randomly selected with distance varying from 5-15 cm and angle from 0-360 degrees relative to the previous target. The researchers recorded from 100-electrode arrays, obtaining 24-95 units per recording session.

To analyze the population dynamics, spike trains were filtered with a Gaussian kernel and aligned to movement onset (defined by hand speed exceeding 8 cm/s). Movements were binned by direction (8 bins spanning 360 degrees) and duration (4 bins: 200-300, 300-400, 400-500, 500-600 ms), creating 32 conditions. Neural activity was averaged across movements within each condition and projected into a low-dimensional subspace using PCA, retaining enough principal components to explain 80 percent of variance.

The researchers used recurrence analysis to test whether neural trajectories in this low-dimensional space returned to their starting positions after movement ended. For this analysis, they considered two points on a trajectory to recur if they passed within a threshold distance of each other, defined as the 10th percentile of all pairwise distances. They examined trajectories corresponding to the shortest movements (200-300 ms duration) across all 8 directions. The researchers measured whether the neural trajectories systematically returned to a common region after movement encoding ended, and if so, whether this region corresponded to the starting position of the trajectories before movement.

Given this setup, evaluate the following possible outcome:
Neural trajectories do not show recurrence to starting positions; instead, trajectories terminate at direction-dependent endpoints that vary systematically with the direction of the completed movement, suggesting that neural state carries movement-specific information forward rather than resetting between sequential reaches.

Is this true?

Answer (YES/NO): NO